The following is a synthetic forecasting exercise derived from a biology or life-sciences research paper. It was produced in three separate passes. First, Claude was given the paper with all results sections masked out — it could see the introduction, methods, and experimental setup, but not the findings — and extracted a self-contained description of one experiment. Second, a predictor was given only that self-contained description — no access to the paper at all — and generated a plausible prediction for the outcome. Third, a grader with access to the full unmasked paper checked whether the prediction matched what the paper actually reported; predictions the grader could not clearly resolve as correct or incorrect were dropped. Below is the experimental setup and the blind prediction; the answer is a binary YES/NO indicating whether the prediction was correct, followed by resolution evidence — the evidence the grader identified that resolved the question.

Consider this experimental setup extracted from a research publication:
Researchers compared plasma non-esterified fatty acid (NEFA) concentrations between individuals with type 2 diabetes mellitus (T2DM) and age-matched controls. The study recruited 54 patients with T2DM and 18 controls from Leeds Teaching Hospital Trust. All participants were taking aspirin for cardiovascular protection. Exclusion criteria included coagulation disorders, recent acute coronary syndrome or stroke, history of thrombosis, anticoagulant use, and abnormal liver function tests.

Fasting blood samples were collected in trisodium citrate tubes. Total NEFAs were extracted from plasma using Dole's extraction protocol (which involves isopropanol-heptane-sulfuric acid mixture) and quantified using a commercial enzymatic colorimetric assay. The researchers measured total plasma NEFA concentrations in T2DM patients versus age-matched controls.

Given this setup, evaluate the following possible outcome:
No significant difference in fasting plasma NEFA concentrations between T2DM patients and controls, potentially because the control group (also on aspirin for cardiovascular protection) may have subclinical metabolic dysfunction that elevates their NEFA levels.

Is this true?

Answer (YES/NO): NO